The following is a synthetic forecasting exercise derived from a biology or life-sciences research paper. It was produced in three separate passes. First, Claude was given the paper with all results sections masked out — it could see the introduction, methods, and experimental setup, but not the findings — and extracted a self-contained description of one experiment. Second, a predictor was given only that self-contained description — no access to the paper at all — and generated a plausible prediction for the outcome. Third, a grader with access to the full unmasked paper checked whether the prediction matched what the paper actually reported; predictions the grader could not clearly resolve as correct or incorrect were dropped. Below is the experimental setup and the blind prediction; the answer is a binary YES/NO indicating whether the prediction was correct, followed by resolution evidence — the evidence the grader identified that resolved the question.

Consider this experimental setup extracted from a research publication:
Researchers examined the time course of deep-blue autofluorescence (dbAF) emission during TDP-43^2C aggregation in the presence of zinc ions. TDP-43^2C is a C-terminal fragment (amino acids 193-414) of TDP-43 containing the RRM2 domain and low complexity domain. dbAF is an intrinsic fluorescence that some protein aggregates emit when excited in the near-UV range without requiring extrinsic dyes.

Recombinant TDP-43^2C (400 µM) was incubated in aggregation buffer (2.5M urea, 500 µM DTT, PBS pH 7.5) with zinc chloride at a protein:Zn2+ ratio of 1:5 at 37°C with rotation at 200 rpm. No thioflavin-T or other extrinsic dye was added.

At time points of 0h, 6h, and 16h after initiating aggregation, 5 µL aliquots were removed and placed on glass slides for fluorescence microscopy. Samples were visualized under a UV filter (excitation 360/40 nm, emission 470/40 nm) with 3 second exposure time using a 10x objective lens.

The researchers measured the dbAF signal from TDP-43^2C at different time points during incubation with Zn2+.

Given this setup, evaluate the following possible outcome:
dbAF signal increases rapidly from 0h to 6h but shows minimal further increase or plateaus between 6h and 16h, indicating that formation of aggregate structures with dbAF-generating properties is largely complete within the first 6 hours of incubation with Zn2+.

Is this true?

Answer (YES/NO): NO